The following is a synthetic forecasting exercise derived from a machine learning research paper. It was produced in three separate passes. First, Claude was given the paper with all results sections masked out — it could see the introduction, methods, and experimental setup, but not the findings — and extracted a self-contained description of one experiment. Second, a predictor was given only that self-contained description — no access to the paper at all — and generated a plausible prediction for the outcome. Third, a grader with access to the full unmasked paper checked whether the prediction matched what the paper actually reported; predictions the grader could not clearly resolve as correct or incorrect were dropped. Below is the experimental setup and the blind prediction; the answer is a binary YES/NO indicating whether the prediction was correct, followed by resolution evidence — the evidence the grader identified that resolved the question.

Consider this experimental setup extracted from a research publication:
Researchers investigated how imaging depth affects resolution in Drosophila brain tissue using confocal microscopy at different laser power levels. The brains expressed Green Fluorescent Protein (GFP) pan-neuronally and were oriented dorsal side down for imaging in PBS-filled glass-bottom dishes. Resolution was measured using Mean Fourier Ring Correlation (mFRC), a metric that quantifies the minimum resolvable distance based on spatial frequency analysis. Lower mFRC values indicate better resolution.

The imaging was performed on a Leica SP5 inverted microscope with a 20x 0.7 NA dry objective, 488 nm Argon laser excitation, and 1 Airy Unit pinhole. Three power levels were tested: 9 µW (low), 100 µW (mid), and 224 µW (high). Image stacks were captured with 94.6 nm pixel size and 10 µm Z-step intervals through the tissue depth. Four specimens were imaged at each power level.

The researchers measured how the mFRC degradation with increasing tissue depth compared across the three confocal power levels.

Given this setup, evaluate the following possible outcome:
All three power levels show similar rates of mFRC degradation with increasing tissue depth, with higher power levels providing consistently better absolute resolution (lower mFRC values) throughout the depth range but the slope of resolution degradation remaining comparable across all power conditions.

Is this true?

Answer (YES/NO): NO